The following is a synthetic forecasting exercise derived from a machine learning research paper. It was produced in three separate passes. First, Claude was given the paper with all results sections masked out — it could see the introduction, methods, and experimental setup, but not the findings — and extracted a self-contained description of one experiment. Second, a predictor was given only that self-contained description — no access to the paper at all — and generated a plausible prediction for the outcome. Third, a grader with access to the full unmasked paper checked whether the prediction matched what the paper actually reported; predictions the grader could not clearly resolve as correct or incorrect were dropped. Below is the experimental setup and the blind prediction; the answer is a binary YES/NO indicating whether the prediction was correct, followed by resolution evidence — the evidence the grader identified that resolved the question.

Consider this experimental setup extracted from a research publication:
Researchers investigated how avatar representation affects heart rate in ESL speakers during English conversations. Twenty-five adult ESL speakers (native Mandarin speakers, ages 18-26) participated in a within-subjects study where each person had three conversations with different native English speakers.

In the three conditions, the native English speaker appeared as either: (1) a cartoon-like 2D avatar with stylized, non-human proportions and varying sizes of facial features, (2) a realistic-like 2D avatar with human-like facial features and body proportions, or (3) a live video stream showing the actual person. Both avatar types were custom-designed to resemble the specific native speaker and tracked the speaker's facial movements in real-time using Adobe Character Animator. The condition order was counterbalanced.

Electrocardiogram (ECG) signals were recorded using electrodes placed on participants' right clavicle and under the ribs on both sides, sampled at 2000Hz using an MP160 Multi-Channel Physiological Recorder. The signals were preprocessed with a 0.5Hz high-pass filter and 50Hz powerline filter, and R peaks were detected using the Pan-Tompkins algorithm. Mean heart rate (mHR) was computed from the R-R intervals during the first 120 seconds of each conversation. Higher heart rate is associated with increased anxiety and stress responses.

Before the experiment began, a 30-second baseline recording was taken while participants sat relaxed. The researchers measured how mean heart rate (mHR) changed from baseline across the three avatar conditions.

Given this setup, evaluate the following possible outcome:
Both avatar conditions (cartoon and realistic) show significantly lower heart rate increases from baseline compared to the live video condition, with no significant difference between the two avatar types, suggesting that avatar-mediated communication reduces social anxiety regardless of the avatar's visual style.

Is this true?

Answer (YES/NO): NO